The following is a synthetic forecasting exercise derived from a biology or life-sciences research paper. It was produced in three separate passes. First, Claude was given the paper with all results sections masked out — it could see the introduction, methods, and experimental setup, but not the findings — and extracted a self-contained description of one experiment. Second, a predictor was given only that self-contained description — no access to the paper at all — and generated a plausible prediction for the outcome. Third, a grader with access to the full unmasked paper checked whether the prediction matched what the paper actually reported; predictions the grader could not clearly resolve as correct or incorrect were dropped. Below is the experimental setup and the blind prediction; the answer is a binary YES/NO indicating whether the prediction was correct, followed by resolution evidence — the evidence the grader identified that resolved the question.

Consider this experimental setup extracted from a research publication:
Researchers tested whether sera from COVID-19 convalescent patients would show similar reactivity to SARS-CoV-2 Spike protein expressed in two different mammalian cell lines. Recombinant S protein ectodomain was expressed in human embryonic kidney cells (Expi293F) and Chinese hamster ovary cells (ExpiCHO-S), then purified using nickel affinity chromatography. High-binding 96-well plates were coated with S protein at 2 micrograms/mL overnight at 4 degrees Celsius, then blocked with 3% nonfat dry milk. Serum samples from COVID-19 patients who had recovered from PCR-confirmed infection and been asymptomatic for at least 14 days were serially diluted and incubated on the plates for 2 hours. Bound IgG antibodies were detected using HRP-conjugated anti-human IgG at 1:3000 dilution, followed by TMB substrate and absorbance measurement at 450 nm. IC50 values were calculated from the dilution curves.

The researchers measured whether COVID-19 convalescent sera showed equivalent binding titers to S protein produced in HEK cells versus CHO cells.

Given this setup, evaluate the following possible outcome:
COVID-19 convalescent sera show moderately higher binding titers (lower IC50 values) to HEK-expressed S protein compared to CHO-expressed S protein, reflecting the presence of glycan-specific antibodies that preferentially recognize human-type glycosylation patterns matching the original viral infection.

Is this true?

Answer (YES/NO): NO